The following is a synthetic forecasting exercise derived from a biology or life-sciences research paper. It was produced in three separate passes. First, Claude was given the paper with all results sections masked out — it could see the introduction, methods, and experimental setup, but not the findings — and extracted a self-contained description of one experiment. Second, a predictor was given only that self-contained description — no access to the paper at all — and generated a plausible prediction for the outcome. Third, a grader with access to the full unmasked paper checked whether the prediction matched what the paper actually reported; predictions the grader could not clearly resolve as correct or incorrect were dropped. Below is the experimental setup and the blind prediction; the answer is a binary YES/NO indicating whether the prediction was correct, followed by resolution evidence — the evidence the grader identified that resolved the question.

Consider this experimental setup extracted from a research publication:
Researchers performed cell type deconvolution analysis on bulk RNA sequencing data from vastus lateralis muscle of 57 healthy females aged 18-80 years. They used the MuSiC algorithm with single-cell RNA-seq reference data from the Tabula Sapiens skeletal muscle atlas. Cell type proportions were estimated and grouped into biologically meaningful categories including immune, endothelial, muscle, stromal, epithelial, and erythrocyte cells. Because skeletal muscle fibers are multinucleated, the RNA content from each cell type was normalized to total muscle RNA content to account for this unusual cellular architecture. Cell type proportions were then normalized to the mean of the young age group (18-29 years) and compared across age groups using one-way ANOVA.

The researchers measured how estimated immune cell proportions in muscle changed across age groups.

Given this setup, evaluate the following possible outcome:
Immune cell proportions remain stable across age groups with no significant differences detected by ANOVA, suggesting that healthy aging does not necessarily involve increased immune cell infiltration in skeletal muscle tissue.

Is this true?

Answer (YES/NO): YES